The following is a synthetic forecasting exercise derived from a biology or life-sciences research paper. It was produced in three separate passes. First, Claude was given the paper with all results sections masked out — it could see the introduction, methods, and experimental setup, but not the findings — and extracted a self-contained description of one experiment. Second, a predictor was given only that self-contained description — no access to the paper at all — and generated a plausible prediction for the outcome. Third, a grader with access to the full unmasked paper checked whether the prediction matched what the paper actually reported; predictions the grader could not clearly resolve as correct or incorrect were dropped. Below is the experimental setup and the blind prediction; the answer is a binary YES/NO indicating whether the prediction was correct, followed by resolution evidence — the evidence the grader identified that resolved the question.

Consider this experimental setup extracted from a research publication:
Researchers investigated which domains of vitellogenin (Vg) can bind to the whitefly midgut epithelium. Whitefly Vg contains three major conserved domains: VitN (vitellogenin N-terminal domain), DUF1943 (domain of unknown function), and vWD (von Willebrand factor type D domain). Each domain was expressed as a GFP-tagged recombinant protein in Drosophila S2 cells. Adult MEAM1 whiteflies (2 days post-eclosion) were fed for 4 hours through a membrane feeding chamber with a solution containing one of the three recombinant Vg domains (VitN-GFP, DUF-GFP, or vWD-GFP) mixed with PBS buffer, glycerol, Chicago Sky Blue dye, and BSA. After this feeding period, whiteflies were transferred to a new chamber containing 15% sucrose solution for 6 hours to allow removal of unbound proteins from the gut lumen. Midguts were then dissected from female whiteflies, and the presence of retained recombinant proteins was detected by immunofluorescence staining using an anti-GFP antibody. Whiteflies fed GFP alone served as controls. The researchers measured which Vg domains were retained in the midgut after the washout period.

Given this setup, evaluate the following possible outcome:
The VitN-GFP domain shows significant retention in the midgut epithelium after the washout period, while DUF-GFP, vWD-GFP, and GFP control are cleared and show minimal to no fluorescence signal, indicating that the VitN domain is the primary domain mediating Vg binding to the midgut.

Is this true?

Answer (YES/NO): YES